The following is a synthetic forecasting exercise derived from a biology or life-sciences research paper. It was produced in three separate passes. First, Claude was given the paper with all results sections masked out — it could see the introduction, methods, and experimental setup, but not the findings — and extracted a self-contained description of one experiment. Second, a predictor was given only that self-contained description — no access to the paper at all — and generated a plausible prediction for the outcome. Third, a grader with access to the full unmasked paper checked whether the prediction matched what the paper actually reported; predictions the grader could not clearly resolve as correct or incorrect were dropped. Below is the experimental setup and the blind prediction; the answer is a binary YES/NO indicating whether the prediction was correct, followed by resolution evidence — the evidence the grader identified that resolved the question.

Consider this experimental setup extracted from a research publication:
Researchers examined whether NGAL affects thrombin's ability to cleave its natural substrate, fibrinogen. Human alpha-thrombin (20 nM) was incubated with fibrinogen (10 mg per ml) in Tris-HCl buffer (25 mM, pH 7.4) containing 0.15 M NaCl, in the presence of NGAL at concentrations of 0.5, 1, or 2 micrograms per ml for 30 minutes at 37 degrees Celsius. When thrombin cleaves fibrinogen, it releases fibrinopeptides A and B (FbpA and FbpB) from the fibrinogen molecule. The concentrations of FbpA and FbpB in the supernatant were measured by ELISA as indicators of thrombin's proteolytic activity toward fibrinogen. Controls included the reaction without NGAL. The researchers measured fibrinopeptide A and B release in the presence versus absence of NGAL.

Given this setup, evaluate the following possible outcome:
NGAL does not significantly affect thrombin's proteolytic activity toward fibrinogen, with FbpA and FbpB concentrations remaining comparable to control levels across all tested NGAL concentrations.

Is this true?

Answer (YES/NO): NO